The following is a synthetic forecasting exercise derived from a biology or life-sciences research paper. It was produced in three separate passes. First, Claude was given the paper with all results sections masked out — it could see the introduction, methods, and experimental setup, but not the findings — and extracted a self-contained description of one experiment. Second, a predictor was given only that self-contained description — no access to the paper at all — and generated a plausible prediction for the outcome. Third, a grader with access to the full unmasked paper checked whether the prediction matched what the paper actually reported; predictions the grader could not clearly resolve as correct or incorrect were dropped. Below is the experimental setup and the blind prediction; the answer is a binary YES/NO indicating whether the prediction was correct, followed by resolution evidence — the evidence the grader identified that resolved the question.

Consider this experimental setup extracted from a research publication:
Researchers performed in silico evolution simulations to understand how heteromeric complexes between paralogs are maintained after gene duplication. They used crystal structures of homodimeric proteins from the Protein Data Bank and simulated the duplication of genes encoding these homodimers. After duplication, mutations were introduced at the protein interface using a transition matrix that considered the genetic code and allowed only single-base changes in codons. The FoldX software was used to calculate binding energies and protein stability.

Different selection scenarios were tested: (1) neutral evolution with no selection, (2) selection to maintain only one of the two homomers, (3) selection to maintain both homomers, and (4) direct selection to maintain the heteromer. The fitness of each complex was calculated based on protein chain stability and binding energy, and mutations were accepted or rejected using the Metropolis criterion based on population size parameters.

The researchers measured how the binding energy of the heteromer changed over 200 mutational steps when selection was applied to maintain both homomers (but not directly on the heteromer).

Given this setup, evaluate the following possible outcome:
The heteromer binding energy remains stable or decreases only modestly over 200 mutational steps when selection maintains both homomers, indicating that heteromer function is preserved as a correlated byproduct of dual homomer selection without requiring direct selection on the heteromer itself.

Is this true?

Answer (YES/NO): YES